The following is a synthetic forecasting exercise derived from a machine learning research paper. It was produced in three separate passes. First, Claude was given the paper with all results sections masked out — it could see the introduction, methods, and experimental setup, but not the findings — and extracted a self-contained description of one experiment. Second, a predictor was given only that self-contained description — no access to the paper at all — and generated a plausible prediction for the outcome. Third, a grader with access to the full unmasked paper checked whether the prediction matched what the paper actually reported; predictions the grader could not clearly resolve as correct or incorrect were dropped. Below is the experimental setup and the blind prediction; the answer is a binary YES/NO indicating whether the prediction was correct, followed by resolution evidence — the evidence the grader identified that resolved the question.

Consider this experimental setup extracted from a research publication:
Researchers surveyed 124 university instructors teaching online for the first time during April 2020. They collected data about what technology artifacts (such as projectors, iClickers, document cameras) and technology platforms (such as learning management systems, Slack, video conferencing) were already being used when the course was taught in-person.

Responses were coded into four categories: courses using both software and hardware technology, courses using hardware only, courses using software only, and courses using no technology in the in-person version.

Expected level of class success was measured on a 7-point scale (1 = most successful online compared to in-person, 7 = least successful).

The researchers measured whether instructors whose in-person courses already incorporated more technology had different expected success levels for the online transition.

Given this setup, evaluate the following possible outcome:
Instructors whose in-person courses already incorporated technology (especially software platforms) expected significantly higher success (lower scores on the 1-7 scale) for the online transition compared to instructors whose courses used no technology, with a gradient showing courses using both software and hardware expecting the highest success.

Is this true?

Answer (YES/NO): NO